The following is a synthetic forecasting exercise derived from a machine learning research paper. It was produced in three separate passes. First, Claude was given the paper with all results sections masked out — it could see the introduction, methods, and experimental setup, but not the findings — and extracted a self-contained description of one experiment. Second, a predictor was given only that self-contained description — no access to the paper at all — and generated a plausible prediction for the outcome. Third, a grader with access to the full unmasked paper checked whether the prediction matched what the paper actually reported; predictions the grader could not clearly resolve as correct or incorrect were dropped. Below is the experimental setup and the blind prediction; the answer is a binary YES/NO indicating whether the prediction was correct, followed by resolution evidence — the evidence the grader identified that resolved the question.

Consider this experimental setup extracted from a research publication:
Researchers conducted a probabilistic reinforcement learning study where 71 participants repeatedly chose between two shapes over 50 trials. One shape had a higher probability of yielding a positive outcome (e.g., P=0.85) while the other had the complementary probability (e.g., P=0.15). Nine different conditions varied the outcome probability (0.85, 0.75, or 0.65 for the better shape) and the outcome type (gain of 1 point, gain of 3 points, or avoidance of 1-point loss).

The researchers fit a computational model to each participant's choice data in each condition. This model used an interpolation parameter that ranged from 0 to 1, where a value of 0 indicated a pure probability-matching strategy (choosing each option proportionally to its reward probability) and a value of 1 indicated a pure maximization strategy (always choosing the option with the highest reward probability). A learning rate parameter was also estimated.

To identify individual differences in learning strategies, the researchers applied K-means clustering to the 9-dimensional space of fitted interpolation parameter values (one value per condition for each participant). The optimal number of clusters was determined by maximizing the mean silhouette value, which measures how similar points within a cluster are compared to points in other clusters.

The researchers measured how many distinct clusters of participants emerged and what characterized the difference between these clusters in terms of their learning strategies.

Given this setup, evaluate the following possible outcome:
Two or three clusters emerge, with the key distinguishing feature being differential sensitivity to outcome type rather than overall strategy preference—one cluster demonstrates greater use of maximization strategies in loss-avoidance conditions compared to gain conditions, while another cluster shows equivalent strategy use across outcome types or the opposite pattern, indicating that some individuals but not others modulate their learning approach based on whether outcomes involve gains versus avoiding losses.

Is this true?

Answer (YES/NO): NO